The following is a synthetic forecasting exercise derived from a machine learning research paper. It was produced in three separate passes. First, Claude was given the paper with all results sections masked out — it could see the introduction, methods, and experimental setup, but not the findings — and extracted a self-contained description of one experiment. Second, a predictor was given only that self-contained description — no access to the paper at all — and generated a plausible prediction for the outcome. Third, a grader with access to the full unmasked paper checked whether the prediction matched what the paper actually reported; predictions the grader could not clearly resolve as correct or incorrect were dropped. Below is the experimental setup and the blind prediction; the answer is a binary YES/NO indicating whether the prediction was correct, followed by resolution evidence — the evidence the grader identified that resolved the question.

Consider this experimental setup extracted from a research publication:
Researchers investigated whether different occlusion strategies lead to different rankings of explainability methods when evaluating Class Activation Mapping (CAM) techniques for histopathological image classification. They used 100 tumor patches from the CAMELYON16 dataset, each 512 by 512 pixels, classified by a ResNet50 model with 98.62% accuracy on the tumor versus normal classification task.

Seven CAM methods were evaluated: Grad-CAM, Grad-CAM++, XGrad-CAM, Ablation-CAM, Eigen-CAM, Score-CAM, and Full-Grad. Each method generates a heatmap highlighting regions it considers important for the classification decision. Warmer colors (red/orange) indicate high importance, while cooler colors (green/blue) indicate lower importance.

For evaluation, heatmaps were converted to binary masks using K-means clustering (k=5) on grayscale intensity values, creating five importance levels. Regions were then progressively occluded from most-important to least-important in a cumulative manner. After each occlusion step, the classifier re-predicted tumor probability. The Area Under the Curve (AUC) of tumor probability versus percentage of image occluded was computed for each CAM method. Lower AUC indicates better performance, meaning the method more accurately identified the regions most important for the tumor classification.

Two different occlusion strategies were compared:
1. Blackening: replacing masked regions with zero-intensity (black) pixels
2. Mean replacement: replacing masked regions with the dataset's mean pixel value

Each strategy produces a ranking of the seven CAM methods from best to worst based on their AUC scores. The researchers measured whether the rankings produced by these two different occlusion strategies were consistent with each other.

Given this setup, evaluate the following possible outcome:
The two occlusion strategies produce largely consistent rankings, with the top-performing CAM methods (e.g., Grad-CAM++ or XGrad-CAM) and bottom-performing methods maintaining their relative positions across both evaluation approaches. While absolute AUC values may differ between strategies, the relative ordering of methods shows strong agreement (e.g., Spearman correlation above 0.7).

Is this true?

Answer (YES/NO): NO